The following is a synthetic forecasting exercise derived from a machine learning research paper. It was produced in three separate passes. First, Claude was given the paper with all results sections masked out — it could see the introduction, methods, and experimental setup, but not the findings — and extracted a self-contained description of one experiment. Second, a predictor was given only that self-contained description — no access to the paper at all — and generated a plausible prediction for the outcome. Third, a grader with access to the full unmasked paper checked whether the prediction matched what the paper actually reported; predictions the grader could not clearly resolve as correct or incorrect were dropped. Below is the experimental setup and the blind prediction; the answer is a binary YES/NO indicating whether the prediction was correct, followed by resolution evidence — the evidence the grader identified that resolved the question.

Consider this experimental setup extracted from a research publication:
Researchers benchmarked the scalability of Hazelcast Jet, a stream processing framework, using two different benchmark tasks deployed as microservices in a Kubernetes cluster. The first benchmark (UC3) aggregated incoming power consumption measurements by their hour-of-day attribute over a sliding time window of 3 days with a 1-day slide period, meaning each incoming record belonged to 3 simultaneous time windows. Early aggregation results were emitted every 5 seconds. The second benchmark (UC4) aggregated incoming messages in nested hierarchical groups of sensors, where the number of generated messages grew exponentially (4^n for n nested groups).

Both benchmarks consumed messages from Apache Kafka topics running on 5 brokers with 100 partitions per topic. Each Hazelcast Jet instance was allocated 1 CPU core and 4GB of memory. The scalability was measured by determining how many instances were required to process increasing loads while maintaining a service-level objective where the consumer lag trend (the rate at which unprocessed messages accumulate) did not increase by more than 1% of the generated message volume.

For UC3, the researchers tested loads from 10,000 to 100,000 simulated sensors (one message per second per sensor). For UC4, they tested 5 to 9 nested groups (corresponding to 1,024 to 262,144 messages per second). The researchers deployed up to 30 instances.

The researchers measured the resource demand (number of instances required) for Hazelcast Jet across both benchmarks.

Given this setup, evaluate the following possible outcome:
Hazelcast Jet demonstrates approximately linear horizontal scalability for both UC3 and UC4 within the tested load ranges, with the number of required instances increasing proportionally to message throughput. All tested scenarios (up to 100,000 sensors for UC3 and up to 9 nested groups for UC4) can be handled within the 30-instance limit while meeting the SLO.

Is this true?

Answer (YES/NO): NO